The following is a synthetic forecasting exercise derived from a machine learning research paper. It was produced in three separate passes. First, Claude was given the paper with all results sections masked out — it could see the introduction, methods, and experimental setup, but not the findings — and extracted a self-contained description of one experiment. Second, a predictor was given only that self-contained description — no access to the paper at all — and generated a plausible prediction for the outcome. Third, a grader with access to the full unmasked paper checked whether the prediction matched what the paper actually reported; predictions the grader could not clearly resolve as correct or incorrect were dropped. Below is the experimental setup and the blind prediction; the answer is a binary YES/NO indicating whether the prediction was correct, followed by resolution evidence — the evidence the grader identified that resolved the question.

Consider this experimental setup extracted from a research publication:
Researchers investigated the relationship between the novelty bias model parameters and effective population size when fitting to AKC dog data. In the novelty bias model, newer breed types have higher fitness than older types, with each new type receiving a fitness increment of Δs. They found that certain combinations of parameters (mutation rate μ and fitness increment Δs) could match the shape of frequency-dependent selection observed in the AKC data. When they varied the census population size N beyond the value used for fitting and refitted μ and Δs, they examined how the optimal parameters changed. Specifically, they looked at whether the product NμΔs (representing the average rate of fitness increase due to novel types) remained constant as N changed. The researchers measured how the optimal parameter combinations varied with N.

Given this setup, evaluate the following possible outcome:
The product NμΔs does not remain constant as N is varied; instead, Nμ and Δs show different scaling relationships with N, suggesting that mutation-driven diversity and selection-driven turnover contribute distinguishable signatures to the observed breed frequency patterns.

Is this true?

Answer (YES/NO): NO